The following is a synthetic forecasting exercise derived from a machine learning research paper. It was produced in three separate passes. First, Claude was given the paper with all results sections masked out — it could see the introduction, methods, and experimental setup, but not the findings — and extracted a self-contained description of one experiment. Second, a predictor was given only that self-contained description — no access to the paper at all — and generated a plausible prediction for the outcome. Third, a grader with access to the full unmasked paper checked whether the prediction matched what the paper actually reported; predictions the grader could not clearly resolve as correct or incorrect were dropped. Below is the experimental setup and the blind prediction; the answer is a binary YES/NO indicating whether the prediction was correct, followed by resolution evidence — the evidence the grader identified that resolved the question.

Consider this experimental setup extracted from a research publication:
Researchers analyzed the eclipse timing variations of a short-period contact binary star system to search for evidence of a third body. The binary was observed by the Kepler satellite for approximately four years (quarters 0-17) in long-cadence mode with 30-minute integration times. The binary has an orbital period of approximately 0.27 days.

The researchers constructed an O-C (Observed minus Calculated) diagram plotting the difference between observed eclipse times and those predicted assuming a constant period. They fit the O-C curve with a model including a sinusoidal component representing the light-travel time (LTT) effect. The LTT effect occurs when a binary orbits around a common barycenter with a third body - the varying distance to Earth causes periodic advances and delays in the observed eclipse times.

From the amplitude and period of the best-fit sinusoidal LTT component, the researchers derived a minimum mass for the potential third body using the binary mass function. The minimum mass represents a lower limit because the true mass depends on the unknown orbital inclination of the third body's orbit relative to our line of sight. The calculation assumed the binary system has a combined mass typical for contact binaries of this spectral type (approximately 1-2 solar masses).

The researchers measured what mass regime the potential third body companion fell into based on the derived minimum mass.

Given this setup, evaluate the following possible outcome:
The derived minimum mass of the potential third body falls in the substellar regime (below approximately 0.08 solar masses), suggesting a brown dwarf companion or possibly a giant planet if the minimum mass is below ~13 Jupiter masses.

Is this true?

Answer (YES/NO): YES